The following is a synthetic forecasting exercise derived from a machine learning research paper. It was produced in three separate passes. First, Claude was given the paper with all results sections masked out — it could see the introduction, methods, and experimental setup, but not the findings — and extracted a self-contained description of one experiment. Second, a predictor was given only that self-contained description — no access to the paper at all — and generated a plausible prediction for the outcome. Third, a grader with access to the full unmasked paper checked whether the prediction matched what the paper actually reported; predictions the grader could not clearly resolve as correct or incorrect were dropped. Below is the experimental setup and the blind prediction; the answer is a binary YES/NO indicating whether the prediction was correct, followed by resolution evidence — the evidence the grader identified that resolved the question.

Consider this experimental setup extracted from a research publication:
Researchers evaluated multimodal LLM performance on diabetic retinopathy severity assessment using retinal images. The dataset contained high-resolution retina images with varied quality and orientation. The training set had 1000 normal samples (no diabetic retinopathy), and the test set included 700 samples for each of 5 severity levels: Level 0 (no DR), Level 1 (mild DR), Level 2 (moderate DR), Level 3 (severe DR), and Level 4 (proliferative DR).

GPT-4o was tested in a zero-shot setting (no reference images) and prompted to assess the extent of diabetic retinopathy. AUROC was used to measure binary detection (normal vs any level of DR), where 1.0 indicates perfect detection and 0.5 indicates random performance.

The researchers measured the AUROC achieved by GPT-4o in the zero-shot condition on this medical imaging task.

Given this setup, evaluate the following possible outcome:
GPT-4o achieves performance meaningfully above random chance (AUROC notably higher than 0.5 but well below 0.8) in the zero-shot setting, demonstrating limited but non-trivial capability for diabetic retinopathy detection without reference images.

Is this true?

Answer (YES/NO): NO